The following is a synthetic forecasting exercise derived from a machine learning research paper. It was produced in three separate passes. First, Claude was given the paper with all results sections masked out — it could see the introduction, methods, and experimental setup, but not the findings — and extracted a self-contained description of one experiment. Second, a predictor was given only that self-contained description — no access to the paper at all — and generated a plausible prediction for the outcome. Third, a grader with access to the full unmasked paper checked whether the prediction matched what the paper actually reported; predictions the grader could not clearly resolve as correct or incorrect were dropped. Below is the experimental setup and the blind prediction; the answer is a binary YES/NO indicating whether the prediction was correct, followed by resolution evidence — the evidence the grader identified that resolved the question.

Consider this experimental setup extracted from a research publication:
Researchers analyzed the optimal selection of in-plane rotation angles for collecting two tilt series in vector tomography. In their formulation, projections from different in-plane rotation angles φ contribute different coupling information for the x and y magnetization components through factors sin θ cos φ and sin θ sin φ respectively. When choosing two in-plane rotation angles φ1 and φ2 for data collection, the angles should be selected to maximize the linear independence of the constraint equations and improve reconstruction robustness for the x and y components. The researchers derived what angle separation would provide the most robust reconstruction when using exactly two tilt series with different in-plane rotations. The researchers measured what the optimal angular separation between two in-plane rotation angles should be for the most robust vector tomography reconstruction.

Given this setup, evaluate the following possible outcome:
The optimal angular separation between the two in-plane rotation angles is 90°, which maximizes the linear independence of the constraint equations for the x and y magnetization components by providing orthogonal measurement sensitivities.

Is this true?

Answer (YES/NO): YES